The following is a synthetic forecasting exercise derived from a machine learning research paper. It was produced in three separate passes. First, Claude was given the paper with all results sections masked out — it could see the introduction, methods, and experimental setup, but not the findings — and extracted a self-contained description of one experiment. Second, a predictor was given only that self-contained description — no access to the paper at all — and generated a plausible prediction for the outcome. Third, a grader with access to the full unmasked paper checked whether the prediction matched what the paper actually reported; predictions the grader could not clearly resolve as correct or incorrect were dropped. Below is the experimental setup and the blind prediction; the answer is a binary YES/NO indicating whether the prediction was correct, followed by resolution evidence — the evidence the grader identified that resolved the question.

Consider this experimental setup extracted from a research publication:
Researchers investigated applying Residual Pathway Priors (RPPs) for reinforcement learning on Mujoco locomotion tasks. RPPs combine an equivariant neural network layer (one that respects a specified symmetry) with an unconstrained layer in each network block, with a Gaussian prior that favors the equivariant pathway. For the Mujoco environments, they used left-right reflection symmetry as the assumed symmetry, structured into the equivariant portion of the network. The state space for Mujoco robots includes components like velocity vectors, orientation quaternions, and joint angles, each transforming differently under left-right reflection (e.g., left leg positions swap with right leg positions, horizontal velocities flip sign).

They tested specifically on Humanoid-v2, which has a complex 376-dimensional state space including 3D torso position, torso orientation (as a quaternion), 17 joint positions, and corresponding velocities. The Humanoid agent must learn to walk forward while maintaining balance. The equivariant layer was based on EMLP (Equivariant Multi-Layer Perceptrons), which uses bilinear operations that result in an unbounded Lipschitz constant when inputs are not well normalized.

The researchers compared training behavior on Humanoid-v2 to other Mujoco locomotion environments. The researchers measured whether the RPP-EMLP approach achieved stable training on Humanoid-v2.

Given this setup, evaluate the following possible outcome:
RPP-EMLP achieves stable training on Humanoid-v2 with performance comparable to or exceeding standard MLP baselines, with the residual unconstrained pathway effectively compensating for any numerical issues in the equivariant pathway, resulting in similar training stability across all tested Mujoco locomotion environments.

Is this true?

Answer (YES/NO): NO